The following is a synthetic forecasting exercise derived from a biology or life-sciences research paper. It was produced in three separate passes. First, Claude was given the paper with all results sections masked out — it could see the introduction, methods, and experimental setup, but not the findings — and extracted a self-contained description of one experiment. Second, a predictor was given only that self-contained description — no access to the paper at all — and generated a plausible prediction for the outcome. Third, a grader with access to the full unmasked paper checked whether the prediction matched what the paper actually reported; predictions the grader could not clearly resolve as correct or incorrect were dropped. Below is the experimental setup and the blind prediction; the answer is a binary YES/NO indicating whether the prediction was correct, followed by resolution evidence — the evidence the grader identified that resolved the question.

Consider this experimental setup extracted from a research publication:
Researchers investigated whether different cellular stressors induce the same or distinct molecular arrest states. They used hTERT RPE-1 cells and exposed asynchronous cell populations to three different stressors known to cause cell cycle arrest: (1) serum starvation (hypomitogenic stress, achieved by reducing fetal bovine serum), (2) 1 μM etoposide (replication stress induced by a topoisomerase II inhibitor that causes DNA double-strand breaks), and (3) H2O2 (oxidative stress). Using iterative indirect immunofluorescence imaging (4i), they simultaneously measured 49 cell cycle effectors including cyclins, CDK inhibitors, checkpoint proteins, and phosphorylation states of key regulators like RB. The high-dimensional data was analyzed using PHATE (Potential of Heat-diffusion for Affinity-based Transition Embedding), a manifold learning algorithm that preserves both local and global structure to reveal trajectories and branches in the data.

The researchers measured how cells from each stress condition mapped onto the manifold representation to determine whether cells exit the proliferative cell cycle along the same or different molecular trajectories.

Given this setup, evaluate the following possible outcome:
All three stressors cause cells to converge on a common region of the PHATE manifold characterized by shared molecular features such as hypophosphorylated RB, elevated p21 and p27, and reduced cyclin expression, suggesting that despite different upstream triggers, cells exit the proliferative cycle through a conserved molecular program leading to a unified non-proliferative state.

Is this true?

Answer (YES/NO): NO